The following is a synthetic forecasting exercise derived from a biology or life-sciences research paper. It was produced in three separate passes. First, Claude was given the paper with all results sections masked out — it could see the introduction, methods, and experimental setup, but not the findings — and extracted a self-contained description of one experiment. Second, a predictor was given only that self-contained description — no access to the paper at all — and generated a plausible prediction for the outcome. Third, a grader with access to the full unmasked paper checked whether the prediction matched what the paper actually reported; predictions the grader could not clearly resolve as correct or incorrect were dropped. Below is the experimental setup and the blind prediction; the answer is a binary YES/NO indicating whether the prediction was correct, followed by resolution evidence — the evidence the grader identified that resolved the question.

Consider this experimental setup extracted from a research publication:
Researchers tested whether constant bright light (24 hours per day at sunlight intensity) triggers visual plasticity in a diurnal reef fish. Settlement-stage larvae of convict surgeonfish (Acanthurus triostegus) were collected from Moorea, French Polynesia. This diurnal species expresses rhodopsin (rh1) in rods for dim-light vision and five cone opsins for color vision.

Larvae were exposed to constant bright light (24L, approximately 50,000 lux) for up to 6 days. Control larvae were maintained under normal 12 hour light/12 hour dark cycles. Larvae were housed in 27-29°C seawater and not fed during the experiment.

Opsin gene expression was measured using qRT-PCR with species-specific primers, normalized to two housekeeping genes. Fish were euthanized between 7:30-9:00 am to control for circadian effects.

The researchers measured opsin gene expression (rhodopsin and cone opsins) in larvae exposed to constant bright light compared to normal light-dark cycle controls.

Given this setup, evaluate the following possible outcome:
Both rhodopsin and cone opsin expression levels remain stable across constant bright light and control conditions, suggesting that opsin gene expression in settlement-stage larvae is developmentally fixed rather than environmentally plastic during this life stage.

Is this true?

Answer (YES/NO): NO